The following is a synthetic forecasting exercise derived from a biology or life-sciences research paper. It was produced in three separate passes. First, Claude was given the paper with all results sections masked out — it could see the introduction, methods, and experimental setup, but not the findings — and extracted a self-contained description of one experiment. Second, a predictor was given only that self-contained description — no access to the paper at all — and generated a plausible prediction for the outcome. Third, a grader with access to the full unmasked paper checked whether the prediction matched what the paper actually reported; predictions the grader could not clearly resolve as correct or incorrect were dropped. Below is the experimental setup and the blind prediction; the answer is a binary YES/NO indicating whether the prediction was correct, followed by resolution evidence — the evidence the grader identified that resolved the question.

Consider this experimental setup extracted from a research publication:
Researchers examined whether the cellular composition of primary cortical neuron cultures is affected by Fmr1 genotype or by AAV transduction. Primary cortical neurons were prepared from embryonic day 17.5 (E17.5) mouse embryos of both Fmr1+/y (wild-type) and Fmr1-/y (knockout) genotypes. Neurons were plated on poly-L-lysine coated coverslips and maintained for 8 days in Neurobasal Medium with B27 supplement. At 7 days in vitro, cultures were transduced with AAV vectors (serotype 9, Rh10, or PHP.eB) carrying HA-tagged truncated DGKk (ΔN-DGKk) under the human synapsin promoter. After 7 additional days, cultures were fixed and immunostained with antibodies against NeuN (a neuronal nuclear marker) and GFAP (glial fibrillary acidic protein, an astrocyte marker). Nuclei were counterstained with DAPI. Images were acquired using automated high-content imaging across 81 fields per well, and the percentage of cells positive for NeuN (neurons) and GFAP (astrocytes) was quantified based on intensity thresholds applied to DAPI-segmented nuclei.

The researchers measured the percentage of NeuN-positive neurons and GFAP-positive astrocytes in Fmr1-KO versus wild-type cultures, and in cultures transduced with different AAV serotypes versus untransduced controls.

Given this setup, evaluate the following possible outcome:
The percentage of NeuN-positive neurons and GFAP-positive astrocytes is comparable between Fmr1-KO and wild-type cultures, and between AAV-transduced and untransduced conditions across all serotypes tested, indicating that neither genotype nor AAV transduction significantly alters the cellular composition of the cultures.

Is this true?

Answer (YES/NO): NO